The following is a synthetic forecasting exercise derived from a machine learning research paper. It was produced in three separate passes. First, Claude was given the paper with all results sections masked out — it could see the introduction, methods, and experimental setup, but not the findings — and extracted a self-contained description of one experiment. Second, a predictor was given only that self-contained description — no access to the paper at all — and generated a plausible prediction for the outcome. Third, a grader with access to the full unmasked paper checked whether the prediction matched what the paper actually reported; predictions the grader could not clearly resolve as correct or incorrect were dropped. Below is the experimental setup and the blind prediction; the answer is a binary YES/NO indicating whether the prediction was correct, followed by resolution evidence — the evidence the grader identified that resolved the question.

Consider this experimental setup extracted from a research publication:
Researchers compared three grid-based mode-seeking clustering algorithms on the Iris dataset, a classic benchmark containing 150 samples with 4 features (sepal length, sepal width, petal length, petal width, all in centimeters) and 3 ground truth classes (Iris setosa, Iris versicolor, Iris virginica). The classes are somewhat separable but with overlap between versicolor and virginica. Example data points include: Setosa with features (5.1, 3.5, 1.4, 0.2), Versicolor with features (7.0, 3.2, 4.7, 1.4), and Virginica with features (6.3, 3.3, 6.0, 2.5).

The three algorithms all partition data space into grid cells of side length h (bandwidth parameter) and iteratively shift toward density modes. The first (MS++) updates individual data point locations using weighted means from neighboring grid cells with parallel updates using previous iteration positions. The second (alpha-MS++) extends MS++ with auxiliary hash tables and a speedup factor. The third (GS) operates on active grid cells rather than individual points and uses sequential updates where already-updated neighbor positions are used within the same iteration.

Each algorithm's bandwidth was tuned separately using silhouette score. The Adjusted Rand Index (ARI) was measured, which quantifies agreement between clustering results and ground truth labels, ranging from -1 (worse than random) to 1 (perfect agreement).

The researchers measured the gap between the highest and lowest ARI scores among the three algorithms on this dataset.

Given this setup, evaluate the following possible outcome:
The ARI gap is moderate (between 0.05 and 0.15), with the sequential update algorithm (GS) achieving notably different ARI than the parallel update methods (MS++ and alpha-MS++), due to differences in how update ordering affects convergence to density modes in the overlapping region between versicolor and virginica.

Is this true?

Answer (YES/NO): YES